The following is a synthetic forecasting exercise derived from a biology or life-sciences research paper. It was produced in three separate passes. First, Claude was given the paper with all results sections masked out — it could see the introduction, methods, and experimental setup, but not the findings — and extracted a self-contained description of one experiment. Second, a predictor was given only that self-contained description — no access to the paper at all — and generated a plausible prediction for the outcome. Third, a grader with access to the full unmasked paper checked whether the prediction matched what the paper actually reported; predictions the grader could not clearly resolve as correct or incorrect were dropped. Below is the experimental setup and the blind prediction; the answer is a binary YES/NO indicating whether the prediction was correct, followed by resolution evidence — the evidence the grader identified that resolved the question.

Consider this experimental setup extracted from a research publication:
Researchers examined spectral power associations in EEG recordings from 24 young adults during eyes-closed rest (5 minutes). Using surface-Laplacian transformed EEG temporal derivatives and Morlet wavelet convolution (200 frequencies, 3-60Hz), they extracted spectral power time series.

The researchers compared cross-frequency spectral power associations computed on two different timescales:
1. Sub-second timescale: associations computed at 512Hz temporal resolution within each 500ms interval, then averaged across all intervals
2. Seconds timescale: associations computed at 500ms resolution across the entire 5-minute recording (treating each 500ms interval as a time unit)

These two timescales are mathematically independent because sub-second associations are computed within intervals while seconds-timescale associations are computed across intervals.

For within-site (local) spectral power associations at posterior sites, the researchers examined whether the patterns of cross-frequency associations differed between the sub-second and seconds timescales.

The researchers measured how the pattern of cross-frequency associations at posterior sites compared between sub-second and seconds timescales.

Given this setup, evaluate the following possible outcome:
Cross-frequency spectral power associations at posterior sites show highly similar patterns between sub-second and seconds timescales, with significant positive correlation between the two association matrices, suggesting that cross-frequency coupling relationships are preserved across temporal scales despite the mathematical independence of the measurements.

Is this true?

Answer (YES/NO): NO